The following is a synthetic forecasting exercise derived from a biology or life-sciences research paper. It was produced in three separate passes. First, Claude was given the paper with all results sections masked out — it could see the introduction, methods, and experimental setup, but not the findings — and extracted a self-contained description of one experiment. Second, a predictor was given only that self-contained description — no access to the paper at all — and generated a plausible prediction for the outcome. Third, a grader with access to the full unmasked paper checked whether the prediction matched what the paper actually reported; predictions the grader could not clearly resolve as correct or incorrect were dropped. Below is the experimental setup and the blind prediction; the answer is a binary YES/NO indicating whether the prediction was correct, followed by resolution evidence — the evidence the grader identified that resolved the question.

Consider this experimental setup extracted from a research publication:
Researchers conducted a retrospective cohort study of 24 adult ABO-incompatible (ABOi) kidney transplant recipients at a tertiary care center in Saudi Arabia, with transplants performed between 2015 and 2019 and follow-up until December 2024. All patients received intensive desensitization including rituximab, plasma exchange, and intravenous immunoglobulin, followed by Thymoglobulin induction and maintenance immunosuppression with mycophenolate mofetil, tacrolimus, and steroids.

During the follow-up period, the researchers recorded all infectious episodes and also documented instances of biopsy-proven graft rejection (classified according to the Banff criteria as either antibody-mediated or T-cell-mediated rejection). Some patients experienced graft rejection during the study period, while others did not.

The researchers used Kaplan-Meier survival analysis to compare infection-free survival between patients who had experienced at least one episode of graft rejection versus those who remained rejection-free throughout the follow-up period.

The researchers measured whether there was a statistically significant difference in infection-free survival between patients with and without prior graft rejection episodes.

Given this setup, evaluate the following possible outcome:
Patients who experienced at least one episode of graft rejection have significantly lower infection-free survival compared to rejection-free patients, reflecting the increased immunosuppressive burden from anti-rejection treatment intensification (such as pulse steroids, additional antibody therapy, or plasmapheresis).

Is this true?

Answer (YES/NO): YES